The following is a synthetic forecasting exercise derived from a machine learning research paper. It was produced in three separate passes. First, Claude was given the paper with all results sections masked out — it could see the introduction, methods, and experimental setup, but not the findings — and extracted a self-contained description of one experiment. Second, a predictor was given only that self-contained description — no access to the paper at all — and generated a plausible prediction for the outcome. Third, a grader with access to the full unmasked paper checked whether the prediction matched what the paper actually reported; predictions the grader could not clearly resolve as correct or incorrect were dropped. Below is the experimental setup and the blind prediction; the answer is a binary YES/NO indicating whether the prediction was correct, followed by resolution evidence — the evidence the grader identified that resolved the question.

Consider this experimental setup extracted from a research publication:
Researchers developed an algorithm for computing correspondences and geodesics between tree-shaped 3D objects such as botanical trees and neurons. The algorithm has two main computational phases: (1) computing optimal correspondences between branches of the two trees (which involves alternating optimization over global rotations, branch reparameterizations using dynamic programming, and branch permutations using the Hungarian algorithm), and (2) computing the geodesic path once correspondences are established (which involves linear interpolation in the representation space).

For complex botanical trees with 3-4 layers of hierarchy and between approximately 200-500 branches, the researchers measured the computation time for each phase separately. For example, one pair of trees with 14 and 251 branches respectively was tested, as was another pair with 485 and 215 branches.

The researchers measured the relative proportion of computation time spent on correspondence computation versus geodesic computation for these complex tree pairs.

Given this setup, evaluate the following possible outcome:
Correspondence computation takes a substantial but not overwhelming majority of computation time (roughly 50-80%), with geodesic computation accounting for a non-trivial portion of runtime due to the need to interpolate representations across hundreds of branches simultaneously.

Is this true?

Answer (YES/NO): NO